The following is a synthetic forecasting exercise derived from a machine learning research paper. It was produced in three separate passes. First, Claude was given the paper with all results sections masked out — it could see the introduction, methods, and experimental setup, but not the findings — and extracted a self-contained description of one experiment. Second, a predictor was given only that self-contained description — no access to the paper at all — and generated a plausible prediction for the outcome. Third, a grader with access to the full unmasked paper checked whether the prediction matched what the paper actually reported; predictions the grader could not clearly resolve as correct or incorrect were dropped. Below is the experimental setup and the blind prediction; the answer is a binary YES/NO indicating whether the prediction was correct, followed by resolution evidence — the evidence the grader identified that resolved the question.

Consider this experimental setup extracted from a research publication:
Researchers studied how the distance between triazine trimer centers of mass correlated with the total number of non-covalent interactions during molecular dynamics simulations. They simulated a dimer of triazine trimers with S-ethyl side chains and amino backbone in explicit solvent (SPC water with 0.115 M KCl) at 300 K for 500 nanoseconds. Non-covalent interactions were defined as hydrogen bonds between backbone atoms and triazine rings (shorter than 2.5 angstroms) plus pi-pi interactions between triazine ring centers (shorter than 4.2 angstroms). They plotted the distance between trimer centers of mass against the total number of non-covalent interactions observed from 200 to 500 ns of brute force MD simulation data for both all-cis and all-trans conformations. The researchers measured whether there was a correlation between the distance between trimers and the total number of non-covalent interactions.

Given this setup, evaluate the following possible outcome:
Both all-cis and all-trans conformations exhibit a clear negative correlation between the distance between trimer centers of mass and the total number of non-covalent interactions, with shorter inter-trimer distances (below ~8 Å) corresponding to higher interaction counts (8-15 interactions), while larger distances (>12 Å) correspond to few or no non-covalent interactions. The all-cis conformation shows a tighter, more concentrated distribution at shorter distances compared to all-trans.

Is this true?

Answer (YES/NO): NO